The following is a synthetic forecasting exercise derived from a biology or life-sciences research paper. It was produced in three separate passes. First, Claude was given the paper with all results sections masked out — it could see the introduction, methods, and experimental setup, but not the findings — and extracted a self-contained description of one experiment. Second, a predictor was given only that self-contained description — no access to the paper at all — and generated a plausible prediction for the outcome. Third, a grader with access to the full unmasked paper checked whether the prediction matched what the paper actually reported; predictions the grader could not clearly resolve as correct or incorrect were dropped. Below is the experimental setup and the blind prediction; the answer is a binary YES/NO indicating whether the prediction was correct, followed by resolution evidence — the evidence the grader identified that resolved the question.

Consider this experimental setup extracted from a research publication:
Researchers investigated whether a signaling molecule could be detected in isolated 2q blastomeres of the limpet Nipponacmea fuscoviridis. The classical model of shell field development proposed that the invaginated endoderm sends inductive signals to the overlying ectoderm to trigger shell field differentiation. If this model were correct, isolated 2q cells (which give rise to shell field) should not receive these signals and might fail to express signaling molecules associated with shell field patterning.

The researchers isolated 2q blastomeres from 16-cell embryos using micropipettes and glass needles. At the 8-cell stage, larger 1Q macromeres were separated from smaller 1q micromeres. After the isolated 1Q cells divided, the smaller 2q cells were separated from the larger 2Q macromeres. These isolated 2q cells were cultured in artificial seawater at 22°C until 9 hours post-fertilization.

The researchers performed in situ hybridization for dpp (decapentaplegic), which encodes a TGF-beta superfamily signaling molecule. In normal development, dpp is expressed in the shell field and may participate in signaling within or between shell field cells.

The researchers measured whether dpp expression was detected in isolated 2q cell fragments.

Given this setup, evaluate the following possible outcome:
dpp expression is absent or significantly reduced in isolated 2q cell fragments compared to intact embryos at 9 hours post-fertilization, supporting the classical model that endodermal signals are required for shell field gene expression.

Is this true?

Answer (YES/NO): NO